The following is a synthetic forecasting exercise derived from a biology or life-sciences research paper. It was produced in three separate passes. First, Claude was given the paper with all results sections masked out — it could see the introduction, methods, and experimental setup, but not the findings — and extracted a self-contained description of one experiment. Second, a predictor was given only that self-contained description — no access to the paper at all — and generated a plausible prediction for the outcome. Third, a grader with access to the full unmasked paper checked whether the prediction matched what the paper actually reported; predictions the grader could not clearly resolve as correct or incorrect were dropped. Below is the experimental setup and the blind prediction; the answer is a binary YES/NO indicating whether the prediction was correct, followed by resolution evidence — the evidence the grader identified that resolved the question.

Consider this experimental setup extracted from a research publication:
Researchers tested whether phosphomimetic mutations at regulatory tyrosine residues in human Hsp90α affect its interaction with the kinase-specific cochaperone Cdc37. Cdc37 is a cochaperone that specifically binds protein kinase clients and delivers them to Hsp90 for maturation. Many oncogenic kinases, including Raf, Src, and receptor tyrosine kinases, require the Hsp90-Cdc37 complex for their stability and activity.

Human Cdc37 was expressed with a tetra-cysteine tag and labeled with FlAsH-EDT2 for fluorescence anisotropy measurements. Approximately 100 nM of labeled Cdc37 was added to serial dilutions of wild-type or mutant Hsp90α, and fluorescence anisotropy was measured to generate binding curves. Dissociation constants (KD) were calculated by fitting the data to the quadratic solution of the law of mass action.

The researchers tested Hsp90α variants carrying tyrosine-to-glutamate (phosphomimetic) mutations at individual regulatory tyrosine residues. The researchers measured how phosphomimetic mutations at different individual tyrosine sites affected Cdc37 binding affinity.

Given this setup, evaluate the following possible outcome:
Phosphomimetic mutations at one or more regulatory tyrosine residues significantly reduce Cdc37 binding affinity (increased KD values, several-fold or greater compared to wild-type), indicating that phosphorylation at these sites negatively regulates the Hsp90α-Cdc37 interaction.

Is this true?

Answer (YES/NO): NO